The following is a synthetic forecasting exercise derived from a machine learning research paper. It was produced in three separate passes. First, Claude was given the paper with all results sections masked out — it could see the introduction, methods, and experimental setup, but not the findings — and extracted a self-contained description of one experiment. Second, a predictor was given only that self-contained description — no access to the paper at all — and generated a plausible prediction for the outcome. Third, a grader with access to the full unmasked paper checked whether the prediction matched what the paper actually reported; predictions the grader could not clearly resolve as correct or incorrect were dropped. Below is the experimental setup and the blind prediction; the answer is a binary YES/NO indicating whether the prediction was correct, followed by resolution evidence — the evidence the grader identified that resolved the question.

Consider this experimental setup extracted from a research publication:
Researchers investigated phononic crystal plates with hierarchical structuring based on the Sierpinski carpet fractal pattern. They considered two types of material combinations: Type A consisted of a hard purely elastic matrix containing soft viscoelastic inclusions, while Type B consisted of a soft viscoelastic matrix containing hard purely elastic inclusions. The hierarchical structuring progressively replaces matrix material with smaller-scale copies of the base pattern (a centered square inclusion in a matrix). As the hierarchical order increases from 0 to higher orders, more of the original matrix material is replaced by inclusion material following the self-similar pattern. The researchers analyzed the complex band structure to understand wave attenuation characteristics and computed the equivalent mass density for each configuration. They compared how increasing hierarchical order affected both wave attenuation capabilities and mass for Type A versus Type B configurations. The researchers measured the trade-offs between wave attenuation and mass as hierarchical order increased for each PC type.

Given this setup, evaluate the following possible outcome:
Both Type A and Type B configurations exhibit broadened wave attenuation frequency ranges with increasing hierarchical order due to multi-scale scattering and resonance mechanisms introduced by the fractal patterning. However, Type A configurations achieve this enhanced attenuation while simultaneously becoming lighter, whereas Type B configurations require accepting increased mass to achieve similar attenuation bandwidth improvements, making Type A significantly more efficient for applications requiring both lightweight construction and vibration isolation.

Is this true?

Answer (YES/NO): NO